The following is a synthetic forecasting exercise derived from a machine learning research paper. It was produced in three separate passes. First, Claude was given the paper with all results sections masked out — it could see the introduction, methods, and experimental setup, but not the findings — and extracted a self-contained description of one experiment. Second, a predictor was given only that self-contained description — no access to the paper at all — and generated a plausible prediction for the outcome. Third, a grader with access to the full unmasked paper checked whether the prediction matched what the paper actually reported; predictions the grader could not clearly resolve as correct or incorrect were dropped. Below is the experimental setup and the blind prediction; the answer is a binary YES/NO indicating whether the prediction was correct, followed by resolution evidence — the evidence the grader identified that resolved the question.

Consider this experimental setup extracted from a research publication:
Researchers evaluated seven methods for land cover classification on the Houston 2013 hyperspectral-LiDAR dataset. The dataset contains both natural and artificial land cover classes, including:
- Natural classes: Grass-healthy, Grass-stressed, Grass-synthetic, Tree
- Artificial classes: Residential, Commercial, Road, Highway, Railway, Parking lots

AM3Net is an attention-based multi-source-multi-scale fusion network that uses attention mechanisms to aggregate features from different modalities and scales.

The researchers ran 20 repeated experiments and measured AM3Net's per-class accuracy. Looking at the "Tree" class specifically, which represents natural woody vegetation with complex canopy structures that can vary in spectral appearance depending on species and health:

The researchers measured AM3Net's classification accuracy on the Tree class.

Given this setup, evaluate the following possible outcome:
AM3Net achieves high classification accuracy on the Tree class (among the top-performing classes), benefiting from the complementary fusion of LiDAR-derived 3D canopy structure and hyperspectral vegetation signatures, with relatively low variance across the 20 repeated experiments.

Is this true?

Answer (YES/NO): NO